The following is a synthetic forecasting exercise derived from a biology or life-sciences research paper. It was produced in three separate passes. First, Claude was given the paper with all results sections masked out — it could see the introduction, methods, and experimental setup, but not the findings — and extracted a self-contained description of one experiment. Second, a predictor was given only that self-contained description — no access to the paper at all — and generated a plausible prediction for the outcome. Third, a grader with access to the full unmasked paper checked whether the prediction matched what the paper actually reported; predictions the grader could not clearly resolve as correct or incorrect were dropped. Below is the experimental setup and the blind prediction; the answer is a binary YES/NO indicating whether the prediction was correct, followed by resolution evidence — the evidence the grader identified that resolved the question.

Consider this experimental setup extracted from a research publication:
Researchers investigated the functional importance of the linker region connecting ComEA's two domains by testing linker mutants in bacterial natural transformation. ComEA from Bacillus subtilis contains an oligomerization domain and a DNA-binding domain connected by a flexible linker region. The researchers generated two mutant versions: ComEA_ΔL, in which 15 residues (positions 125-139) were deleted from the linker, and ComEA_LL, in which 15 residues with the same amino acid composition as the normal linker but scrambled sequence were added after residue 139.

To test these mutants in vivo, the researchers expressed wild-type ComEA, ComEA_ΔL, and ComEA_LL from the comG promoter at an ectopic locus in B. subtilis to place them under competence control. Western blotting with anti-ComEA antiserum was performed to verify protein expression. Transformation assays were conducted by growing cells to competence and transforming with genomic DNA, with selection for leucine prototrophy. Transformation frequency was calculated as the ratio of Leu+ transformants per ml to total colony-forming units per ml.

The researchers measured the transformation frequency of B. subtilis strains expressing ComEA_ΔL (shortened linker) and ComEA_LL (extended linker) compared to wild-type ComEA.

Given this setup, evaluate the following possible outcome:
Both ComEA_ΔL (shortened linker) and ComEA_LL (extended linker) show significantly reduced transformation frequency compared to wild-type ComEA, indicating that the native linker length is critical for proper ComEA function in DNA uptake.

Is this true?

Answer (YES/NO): YES